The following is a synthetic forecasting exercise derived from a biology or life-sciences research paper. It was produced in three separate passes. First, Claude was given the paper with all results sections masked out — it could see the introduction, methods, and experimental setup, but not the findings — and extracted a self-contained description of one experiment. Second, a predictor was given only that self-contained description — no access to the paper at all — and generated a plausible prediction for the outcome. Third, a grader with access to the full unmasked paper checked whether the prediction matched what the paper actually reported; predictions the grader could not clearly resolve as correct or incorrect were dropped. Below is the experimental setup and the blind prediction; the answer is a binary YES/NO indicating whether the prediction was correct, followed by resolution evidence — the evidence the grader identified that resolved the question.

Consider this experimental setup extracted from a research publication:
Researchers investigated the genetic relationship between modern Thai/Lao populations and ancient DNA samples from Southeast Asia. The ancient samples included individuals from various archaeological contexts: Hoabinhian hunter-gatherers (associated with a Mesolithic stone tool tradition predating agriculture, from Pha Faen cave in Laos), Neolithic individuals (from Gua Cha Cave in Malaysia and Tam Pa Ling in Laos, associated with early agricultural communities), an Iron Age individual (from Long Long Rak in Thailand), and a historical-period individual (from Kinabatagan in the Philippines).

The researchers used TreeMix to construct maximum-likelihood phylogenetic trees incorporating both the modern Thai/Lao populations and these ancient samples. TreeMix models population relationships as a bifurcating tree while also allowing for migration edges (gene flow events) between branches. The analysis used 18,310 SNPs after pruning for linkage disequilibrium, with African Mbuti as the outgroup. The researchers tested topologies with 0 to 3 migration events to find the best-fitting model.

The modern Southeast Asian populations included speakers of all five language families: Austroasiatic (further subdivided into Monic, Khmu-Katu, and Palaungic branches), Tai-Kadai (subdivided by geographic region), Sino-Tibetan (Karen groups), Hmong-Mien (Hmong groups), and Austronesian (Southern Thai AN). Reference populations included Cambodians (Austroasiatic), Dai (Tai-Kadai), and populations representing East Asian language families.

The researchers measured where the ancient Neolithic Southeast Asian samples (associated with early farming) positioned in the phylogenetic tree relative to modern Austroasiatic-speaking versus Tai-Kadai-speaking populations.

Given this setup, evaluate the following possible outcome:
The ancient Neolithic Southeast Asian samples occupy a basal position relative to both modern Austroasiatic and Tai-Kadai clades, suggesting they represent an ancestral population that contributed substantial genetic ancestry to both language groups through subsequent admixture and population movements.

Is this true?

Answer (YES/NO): NO